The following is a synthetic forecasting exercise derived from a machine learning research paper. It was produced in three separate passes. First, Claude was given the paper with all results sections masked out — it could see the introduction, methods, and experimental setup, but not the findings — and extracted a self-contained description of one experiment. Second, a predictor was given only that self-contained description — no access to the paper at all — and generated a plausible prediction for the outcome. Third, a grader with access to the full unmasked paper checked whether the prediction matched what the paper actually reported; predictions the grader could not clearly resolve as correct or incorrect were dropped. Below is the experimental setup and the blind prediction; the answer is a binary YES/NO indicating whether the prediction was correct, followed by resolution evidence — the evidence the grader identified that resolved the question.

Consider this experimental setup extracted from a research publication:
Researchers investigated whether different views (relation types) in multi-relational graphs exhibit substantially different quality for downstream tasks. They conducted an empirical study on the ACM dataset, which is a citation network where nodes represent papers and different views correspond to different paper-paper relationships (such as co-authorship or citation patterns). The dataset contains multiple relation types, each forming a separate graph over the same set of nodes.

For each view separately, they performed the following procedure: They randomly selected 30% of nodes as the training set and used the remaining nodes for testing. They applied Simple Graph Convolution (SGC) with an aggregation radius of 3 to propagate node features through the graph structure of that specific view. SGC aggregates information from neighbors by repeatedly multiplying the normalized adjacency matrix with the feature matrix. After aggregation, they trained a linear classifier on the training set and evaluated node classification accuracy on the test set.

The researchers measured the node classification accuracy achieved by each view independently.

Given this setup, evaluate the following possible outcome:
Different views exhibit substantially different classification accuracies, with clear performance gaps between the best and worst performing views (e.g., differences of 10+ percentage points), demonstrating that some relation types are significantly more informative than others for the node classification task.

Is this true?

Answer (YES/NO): YES